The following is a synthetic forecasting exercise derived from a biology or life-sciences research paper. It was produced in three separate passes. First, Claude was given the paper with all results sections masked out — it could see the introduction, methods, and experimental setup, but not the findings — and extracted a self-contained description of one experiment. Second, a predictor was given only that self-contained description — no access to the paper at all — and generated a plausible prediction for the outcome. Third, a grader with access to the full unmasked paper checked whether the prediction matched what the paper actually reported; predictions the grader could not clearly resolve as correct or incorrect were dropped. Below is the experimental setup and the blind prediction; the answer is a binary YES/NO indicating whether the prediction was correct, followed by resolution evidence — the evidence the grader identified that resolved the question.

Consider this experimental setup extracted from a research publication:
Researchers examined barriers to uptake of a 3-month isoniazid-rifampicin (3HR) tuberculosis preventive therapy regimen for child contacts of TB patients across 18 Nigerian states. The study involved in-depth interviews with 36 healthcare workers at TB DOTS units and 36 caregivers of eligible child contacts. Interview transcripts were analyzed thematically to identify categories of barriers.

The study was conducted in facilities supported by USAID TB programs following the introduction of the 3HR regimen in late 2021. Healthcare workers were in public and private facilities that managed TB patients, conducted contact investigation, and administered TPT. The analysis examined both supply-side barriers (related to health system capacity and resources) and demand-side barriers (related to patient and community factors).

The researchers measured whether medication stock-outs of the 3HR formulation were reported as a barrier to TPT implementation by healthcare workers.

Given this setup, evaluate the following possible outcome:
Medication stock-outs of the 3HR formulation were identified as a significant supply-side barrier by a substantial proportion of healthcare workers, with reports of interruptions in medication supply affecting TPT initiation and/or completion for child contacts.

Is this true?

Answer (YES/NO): NO